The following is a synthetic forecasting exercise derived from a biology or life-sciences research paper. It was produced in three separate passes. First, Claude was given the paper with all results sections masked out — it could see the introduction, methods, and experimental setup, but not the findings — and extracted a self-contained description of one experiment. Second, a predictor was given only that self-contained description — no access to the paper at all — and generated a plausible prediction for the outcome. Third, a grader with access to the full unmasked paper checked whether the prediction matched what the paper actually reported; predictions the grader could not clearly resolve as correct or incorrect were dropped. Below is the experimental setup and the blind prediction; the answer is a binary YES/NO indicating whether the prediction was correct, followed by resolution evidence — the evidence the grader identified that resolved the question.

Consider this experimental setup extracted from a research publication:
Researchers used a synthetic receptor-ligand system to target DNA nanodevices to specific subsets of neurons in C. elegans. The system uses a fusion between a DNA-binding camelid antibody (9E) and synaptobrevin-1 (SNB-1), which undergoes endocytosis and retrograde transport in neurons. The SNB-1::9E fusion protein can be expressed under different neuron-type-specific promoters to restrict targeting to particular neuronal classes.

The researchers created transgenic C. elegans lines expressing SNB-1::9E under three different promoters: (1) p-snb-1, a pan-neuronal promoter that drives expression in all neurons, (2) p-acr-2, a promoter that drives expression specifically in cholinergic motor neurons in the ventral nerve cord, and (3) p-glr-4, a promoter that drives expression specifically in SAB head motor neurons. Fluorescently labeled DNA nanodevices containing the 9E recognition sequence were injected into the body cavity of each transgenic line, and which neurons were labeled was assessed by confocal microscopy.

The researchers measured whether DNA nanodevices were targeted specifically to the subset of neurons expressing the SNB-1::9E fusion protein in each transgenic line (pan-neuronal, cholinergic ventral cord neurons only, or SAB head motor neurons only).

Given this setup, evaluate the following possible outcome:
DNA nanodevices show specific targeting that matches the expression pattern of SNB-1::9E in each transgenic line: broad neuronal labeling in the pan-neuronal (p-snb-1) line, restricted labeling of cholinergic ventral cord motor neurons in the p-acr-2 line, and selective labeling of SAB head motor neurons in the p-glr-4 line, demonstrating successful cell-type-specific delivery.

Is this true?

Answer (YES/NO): YES